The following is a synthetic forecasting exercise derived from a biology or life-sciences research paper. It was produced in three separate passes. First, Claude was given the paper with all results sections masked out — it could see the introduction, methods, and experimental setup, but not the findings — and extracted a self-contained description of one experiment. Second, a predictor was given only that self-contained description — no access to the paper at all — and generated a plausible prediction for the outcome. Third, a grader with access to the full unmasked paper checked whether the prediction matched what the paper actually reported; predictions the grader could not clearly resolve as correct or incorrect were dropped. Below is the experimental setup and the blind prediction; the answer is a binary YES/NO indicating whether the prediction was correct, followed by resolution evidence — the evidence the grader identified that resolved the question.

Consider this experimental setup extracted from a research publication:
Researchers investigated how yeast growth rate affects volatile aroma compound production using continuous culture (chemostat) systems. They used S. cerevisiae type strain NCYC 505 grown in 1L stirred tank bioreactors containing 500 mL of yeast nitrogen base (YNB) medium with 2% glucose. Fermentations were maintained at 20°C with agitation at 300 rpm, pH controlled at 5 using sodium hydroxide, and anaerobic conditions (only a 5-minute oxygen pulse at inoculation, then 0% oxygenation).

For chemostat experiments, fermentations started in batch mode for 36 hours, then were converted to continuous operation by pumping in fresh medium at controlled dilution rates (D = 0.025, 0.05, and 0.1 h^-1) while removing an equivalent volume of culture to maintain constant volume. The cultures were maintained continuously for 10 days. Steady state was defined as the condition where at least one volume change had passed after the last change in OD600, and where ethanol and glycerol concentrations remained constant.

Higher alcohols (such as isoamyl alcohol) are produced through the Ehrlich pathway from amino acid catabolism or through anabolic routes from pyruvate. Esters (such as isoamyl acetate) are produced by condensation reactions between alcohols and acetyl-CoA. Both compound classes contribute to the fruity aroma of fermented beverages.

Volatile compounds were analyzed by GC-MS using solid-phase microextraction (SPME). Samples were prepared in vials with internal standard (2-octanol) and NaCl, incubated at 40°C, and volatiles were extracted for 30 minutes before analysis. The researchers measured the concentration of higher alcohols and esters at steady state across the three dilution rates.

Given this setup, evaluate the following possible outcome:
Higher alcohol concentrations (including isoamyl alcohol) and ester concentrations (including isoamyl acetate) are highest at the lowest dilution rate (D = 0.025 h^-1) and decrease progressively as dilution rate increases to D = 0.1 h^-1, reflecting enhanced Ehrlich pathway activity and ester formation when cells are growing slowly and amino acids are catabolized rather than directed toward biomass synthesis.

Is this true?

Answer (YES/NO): NO